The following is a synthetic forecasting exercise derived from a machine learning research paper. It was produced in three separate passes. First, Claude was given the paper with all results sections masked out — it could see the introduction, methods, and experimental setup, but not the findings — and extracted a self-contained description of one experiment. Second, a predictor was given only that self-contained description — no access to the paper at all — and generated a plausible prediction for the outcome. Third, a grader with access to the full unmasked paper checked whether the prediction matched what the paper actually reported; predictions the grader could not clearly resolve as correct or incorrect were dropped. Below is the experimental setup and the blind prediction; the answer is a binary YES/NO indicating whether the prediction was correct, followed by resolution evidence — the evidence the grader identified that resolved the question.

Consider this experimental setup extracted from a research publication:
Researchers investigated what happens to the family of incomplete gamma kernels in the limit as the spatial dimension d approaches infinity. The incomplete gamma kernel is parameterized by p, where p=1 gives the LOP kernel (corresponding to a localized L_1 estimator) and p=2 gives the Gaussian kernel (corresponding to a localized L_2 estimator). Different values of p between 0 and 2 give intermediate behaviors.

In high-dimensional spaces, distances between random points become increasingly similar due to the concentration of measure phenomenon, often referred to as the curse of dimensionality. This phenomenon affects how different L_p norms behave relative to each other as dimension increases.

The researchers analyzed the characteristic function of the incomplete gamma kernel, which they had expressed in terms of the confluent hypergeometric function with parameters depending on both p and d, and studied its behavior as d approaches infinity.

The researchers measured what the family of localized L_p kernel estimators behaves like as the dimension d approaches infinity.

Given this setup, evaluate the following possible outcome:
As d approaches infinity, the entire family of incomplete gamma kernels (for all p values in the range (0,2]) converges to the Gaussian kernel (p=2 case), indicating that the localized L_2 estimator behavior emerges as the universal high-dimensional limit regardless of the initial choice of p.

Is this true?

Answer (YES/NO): YES